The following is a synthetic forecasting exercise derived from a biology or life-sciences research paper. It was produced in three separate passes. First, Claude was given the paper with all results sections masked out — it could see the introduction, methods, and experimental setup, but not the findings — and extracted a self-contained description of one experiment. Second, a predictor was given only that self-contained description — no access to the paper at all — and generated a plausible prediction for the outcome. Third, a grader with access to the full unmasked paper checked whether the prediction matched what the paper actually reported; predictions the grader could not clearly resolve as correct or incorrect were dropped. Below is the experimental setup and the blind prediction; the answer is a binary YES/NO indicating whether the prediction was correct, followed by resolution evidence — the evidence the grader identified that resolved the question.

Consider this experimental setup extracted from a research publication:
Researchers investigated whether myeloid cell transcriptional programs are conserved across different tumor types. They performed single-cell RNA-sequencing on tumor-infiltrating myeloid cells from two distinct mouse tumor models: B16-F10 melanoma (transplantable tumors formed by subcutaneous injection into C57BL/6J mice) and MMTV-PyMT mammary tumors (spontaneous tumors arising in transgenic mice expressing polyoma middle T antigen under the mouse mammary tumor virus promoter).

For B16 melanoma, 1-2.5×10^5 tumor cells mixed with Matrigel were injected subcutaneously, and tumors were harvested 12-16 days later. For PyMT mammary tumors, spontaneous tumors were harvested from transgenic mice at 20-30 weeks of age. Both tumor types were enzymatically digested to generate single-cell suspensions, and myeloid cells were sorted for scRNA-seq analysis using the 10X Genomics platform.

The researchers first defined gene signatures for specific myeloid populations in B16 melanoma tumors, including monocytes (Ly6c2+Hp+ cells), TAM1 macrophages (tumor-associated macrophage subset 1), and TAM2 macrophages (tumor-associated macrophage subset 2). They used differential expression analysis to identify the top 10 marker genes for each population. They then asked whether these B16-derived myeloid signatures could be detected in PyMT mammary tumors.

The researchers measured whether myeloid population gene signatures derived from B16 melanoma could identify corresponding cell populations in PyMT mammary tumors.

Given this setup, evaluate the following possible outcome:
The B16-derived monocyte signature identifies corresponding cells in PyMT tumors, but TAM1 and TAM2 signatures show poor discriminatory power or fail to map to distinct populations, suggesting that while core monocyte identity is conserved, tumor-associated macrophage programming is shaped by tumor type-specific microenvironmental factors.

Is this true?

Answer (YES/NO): NO